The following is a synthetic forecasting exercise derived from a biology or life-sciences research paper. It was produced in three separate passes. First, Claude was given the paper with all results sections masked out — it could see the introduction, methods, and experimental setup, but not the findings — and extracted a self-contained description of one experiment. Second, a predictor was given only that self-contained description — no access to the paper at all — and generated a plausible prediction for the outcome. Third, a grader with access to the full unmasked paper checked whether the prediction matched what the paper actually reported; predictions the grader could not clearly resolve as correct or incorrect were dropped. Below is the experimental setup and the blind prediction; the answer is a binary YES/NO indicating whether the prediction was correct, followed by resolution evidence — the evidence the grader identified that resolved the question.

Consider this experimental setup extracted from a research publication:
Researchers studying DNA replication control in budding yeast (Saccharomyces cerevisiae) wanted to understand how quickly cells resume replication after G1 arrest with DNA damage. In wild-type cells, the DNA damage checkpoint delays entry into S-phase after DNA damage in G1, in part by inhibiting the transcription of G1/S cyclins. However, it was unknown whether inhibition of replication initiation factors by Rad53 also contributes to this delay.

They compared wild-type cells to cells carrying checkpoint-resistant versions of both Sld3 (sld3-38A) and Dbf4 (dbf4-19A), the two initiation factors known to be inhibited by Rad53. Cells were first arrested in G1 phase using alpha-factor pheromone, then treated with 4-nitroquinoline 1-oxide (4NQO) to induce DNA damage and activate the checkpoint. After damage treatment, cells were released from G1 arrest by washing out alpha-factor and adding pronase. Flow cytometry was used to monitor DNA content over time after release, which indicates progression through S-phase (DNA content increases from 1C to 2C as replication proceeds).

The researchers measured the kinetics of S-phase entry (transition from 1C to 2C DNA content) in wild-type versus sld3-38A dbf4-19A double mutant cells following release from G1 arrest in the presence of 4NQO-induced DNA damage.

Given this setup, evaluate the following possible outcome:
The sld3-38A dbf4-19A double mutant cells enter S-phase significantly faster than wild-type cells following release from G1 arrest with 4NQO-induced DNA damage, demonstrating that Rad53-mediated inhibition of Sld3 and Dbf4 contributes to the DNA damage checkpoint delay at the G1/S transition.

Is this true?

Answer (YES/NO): NO